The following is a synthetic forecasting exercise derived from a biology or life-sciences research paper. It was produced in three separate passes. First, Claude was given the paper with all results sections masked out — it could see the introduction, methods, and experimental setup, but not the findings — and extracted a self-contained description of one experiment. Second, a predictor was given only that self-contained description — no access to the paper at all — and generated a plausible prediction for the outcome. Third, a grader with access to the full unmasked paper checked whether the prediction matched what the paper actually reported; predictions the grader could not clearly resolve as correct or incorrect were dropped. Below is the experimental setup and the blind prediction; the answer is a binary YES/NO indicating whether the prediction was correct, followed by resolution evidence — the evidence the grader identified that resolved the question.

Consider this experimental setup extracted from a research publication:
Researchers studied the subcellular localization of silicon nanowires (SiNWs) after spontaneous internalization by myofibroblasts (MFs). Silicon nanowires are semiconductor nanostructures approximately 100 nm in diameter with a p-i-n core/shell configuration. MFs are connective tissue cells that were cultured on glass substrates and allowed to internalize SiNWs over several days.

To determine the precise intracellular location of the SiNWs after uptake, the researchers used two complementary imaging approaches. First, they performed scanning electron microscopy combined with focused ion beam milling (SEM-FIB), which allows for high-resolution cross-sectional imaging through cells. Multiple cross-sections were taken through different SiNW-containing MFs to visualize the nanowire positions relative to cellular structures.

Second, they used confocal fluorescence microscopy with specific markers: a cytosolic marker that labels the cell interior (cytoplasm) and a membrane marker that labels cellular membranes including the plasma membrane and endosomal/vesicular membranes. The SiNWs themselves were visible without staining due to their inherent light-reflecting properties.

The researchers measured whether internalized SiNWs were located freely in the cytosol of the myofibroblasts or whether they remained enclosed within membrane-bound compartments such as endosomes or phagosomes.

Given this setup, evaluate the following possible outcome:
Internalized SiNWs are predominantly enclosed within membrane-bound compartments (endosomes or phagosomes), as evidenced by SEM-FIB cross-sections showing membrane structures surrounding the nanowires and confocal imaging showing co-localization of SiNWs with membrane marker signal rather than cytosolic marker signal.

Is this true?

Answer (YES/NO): NO